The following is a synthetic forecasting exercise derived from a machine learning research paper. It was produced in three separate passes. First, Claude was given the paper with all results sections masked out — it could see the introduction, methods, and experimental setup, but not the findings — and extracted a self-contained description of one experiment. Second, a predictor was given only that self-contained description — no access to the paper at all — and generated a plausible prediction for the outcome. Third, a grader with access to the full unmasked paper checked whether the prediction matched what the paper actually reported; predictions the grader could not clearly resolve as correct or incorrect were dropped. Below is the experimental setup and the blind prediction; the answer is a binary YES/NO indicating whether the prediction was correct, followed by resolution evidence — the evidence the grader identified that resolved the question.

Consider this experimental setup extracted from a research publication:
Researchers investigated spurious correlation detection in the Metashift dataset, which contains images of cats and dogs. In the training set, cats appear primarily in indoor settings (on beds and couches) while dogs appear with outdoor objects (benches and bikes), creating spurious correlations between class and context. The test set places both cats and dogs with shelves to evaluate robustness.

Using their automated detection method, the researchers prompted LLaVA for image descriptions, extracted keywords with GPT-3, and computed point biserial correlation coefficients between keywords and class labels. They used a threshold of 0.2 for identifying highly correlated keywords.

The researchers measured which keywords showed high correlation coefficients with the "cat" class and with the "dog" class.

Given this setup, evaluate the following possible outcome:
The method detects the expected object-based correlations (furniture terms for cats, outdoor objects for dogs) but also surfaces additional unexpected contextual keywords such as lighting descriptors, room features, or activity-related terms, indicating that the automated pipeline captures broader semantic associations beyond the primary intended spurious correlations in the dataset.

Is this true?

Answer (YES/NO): YES